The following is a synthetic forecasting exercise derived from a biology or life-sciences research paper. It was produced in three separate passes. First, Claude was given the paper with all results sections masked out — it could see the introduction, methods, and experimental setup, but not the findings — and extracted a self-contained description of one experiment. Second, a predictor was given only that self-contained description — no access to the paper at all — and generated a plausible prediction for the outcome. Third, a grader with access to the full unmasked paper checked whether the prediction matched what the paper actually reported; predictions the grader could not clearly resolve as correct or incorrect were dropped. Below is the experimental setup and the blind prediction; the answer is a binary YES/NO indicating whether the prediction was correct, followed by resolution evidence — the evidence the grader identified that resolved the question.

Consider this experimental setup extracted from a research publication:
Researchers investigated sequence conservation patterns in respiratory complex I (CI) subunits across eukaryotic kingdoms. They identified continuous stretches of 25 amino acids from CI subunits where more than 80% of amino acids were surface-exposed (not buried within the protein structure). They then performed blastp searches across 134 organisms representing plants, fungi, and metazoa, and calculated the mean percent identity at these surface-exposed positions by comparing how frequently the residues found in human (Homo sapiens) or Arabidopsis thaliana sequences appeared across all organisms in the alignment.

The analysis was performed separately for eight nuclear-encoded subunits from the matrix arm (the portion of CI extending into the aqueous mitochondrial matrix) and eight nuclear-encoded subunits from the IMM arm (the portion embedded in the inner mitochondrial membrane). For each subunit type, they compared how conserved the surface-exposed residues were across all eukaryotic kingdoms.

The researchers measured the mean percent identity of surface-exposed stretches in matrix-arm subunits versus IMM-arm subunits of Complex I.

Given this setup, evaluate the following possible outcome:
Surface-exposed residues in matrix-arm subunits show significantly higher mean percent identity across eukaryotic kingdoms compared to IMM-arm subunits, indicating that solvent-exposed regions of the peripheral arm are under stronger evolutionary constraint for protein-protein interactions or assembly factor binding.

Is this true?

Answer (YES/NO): NO